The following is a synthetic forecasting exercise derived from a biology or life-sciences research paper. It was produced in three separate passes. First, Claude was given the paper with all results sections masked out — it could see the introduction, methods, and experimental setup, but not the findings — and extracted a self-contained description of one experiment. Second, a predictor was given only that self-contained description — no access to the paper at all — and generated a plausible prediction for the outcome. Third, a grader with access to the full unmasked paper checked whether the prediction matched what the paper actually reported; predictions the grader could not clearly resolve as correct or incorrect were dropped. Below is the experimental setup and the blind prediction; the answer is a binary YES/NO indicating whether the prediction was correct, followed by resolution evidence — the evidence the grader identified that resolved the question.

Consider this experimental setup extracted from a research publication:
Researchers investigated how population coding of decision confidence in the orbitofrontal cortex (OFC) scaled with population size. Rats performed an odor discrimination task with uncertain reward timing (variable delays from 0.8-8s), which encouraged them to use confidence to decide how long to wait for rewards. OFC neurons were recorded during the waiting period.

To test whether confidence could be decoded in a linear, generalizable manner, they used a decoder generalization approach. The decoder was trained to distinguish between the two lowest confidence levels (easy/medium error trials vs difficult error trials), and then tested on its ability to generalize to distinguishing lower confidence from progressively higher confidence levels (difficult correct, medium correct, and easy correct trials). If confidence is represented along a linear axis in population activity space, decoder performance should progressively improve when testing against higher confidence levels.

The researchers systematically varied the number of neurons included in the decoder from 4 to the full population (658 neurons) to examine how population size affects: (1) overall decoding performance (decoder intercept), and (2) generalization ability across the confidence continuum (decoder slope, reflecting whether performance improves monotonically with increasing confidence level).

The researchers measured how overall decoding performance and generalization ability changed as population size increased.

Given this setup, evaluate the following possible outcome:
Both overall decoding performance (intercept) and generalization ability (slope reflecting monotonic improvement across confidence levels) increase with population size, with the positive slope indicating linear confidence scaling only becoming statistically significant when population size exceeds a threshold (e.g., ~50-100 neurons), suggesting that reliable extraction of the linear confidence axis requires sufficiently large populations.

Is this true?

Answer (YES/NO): NO